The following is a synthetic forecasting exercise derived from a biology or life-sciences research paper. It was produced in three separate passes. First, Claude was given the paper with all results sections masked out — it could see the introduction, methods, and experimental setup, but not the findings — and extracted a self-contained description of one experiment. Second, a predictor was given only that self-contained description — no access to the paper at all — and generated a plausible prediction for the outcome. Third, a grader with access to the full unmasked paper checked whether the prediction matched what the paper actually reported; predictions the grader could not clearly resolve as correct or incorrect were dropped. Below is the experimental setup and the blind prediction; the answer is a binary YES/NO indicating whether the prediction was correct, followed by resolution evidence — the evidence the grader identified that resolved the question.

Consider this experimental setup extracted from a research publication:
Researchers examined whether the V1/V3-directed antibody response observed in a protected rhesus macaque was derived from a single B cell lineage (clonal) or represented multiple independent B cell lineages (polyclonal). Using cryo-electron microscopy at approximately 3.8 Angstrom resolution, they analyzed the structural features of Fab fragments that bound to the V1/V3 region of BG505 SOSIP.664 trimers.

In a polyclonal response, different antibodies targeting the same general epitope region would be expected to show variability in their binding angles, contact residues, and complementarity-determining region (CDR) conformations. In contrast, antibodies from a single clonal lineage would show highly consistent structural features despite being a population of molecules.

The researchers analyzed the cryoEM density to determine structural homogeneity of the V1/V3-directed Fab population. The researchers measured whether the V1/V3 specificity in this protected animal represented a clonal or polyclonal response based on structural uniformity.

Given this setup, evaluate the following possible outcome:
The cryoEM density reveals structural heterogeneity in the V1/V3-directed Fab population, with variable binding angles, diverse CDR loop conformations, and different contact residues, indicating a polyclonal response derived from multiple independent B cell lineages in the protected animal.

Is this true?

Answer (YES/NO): NO